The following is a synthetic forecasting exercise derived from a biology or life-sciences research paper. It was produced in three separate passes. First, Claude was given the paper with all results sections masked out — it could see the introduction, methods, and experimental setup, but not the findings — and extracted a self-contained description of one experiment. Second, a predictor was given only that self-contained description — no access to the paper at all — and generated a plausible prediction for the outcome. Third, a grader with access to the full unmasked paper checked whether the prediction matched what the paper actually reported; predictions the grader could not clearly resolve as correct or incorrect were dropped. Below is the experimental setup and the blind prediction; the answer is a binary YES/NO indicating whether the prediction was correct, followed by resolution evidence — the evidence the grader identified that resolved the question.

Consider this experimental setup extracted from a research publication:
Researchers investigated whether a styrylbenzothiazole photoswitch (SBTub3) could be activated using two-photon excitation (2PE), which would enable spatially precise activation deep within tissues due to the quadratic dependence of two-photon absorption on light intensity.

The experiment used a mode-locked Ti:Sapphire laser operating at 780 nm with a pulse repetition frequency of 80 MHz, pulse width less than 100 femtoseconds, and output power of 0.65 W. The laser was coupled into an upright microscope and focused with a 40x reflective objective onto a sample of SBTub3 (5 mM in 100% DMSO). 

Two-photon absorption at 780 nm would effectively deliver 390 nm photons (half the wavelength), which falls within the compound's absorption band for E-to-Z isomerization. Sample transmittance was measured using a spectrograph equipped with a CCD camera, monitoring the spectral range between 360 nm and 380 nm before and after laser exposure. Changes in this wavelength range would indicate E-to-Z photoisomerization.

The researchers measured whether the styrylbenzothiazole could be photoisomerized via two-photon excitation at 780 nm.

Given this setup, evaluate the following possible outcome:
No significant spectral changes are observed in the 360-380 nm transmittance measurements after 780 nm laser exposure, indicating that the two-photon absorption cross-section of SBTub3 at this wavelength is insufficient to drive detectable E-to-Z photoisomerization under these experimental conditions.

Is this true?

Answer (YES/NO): NO